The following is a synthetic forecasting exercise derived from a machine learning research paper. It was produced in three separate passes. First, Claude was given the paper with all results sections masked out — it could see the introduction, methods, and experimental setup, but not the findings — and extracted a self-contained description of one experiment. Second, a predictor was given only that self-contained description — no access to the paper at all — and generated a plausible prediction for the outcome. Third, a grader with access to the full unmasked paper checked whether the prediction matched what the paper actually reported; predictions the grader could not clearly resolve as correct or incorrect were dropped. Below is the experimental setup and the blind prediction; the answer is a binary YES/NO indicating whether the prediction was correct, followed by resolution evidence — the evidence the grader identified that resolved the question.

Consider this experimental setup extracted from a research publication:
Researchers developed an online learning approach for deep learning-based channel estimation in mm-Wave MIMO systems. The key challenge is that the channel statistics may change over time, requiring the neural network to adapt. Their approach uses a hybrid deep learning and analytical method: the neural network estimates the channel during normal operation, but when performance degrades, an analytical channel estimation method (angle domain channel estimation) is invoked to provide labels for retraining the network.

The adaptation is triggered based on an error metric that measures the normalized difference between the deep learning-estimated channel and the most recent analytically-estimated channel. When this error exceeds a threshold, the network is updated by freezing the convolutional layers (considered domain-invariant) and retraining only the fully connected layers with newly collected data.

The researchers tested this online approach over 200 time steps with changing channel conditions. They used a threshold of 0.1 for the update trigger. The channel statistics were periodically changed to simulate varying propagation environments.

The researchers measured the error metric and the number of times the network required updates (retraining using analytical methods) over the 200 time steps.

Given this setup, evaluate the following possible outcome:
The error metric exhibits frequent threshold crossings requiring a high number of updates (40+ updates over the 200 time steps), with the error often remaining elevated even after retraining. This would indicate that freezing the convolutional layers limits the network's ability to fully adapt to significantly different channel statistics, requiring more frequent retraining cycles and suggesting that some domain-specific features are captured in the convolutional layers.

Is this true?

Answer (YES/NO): NO